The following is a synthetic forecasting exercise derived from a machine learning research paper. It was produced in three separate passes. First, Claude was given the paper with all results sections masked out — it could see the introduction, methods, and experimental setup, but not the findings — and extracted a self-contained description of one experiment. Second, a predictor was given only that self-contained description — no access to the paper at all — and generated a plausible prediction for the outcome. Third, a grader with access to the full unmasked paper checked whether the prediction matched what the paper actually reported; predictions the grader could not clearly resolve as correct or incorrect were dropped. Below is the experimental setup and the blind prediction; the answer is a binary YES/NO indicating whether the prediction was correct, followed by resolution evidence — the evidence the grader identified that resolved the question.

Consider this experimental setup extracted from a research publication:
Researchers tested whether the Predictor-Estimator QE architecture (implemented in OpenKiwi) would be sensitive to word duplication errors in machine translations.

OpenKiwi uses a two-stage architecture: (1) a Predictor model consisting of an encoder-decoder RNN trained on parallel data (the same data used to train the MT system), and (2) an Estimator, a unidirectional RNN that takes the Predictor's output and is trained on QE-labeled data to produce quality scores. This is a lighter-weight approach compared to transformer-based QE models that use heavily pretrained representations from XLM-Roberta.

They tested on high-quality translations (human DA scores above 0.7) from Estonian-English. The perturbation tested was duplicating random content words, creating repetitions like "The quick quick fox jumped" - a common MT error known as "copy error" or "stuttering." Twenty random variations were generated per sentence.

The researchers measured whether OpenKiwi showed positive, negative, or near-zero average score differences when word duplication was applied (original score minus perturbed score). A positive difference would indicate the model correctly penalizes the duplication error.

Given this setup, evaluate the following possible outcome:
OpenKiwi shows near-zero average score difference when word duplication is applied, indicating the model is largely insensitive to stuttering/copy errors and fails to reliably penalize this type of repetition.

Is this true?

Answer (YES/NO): YES